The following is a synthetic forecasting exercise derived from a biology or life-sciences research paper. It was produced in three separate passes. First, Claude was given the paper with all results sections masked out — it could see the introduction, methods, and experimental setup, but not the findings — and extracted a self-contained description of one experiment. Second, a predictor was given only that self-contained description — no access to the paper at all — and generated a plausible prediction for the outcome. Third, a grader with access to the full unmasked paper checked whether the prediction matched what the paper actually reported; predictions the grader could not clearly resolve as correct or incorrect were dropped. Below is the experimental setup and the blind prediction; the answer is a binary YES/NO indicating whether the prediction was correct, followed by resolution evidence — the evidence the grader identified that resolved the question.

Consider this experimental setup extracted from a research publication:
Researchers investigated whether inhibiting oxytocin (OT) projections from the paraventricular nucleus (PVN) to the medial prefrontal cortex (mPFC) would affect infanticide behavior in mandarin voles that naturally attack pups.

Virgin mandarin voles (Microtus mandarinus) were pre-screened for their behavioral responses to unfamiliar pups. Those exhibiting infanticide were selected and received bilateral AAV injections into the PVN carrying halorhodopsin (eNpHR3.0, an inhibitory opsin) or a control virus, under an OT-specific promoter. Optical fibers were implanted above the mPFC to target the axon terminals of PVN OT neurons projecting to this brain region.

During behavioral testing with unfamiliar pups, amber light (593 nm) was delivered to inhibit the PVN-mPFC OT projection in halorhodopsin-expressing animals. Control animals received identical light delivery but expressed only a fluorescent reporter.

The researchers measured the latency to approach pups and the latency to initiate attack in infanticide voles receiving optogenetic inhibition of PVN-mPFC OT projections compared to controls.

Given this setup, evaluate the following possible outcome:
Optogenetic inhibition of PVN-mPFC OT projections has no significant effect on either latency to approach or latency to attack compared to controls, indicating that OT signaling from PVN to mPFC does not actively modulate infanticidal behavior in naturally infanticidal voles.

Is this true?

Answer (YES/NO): NO